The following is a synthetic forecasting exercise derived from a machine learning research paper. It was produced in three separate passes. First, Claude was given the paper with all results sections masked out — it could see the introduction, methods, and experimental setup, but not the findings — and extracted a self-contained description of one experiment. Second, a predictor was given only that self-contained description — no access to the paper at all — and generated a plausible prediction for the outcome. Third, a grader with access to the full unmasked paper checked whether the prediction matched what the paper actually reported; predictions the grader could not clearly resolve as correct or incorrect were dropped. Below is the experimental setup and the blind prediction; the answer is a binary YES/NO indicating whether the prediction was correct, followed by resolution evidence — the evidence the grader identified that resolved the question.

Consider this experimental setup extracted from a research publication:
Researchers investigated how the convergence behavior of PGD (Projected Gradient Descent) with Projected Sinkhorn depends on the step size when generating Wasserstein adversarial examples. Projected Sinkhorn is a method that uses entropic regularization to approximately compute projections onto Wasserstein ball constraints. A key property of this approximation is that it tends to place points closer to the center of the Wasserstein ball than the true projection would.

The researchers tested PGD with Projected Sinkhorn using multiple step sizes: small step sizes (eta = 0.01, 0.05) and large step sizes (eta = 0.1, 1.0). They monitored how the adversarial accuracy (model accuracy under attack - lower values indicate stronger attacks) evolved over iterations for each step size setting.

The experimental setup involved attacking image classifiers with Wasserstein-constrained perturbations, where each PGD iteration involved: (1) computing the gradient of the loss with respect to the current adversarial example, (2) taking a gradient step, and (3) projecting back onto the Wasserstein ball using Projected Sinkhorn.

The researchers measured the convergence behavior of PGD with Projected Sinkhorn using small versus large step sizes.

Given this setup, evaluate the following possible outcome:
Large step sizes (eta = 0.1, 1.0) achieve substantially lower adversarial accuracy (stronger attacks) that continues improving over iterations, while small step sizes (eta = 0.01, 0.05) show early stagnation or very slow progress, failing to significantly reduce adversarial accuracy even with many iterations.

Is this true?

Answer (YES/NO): YES